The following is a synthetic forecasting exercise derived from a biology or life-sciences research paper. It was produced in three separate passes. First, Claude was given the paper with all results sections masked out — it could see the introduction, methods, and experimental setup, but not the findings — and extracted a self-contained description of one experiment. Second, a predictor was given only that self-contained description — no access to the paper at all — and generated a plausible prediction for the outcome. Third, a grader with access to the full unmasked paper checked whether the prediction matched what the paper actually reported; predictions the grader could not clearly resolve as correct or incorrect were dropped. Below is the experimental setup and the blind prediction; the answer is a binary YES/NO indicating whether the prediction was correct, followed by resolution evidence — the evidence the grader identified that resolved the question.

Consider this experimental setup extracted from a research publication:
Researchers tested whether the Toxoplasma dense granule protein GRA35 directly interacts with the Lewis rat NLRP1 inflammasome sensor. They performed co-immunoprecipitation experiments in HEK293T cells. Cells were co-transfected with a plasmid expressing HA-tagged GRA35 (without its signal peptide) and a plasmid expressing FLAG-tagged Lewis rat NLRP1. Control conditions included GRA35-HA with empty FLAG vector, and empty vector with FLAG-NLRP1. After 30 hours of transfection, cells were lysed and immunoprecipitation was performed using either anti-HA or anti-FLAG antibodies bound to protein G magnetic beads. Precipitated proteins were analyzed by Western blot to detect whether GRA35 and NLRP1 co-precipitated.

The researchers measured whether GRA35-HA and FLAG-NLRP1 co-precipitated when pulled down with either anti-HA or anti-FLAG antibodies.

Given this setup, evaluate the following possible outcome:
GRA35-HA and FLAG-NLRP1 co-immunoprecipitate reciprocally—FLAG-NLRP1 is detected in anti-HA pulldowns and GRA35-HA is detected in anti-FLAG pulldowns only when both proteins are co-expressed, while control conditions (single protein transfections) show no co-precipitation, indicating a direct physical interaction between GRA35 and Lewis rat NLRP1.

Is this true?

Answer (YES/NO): NO